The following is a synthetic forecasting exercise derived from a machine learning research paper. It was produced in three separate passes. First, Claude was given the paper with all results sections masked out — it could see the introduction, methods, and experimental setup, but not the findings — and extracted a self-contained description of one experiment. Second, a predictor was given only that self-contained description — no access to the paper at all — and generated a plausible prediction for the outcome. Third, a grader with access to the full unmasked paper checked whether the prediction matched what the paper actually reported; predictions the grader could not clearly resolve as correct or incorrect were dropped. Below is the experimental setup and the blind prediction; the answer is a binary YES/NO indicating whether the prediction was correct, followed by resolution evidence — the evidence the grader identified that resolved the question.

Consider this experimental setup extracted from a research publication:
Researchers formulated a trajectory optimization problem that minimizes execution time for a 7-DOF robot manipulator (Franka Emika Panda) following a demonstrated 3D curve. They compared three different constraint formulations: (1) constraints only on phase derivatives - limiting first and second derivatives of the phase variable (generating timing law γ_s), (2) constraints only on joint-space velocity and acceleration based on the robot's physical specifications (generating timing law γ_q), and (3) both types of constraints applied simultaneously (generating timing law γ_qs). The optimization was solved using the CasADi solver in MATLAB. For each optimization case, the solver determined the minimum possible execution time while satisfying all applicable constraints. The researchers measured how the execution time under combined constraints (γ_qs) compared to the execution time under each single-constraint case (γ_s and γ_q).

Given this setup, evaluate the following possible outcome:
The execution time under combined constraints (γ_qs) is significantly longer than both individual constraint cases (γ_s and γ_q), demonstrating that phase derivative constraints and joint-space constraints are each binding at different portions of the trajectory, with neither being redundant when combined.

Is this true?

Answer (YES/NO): NO